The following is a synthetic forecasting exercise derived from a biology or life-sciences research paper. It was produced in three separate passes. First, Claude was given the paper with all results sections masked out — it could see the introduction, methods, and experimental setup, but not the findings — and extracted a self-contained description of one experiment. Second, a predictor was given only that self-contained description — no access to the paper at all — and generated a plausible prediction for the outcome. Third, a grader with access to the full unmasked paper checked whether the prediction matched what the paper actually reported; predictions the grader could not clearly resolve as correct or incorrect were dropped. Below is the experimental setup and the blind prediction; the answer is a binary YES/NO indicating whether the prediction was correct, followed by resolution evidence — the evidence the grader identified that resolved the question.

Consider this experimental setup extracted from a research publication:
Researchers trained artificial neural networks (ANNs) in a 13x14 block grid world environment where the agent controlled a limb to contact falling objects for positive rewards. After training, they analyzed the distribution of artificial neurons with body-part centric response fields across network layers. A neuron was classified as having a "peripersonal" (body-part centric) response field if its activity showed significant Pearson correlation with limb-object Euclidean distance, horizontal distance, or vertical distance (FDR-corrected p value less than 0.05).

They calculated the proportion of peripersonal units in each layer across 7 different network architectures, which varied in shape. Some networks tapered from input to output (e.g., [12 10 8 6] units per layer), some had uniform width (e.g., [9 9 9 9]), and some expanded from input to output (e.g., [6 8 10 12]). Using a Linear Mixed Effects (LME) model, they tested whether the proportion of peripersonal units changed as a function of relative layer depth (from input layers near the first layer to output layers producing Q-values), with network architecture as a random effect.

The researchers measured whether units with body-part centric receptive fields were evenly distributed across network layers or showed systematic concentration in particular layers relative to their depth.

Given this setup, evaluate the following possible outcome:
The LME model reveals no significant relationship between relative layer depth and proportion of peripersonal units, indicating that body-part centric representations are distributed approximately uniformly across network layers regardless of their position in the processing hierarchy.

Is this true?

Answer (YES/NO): NO